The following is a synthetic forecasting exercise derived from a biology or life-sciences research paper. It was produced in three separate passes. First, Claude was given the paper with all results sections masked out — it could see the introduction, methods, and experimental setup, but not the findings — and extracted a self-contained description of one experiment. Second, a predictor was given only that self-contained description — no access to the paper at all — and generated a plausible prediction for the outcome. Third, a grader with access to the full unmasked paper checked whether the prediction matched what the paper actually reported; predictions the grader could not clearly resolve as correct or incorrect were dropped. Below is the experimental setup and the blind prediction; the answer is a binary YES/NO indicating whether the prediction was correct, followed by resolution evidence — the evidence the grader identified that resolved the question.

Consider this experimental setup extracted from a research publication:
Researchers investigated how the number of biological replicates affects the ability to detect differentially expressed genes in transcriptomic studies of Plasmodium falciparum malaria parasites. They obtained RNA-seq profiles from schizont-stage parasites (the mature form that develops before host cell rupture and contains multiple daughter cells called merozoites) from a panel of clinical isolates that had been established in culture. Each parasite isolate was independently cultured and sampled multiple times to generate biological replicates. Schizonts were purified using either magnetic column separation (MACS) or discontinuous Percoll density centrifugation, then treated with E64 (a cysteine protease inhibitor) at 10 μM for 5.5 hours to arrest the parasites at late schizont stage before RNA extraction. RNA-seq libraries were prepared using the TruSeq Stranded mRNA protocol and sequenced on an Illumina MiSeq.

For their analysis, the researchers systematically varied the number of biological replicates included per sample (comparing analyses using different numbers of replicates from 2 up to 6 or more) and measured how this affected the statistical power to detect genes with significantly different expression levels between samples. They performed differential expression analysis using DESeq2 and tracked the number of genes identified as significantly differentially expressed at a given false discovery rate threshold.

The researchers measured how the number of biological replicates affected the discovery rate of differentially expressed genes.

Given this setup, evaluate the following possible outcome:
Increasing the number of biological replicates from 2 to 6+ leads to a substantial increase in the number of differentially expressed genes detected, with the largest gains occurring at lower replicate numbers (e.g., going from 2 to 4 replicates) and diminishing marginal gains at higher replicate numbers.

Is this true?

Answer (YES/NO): YES